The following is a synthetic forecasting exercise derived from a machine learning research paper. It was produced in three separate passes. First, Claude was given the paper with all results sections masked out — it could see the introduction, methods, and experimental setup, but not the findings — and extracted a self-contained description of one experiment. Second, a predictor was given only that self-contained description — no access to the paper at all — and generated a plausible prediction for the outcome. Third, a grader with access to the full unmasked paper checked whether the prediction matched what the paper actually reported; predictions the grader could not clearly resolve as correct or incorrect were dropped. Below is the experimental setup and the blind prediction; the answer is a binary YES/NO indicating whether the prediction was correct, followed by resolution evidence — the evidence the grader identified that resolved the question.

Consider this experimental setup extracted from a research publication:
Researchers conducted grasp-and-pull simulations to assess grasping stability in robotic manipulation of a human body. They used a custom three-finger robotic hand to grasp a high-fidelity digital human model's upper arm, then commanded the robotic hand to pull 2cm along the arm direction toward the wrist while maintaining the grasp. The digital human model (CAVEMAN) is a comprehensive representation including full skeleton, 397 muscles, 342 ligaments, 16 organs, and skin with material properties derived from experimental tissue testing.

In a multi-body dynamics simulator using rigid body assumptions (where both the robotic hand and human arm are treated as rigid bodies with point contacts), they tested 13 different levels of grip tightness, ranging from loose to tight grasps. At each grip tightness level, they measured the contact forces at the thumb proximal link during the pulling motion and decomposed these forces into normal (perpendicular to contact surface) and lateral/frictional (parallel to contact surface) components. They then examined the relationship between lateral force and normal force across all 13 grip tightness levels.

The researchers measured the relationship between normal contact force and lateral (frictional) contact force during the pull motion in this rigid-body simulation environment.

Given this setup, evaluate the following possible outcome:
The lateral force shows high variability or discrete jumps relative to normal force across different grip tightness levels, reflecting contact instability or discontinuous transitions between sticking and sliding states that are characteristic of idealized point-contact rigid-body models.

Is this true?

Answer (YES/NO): NO